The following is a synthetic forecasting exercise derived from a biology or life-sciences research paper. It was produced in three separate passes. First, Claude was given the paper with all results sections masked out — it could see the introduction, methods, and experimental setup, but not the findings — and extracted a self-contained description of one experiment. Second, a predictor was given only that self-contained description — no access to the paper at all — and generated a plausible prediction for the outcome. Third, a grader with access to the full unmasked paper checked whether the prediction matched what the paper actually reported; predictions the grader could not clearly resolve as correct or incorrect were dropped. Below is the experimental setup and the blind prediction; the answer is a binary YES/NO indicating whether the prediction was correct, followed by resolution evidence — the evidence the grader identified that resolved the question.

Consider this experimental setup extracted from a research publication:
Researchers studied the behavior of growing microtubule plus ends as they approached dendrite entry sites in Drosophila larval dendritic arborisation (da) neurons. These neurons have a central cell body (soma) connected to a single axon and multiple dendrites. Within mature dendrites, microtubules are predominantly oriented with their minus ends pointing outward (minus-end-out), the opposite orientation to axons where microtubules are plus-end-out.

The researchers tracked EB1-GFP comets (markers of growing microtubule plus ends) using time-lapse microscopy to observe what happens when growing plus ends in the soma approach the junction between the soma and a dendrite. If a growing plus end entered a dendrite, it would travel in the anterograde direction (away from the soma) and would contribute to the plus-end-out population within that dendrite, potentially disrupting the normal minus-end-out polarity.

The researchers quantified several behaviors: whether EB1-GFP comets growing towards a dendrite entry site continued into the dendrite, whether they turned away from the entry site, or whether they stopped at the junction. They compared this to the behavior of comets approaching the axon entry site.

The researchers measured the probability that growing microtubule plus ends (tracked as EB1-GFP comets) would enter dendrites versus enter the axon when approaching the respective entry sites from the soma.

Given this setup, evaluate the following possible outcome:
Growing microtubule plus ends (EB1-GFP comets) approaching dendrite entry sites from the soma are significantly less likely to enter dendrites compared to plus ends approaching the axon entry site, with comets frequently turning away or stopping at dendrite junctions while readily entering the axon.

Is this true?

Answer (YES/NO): YES